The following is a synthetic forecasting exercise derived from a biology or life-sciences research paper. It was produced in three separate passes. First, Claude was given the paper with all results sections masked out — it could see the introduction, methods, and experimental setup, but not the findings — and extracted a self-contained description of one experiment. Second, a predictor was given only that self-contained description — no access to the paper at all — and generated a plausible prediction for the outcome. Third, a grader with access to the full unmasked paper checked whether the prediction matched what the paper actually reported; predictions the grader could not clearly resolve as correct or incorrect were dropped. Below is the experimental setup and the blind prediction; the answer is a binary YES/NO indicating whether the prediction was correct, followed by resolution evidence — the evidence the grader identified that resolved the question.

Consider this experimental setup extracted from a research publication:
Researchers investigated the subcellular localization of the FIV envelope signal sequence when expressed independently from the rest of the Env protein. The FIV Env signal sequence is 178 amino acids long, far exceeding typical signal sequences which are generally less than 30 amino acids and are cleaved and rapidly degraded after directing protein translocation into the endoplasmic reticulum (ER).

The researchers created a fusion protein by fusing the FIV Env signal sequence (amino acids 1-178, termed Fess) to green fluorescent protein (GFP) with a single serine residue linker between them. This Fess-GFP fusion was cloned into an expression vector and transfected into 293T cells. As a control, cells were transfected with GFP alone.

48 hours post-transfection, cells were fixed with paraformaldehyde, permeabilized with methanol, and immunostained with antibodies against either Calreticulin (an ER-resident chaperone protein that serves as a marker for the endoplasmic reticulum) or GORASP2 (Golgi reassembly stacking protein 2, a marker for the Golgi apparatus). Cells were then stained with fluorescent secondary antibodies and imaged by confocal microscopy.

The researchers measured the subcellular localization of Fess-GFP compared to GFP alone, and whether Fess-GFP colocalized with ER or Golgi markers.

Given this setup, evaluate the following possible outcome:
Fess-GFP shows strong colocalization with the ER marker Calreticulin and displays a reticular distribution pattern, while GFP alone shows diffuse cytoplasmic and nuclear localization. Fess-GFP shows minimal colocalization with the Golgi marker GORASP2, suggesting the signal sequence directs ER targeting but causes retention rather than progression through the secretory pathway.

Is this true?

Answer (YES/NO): NO